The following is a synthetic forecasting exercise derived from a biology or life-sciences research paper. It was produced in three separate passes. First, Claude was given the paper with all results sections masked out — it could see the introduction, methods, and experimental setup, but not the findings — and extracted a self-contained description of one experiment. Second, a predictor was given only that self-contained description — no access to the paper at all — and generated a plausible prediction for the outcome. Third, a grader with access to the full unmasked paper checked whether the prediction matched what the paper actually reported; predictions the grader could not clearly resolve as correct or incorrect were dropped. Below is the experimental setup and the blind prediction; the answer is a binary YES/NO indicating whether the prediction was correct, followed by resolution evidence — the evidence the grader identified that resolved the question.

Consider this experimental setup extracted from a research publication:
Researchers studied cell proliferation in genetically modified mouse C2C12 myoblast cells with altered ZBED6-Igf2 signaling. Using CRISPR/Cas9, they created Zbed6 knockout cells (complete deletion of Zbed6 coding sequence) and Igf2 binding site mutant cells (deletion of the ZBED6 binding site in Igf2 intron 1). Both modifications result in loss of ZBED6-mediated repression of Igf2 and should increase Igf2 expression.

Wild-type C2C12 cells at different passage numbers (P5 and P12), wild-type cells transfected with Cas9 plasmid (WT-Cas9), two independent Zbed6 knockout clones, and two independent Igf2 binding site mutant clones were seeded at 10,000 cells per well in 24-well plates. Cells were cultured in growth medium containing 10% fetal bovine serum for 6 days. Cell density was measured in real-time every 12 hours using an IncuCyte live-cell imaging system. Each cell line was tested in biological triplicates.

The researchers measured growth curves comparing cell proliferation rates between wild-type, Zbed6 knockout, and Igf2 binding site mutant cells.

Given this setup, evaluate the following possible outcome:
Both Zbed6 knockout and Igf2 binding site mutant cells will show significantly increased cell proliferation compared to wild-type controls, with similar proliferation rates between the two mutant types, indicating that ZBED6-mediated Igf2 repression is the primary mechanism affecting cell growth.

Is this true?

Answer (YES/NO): YES